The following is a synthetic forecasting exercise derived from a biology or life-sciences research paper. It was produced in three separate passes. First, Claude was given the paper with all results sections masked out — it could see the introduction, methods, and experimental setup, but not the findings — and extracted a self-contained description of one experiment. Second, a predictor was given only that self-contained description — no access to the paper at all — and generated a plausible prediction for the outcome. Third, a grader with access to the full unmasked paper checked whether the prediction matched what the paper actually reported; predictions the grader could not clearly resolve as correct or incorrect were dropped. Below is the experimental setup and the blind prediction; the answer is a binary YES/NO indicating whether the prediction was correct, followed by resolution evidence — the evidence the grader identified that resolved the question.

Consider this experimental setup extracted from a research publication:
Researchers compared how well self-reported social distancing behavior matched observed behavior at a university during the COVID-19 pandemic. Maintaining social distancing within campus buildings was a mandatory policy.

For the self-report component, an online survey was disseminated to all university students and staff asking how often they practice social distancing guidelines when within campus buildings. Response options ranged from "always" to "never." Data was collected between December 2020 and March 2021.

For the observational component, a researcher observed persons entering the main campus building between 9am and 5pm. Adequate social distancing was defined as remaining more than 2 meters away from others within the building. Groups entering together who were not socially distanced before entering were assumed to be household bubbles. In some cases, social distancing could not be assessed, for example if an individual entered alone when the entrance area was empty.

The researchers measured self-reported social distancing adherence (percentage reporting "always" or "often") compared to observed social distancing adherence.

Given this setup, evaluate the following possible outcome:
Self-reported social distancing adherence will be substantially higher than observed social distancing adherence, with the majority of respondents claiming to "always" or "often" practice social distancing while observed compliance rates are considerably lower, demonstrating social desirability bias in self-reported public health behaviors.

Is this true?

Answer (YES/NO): NO